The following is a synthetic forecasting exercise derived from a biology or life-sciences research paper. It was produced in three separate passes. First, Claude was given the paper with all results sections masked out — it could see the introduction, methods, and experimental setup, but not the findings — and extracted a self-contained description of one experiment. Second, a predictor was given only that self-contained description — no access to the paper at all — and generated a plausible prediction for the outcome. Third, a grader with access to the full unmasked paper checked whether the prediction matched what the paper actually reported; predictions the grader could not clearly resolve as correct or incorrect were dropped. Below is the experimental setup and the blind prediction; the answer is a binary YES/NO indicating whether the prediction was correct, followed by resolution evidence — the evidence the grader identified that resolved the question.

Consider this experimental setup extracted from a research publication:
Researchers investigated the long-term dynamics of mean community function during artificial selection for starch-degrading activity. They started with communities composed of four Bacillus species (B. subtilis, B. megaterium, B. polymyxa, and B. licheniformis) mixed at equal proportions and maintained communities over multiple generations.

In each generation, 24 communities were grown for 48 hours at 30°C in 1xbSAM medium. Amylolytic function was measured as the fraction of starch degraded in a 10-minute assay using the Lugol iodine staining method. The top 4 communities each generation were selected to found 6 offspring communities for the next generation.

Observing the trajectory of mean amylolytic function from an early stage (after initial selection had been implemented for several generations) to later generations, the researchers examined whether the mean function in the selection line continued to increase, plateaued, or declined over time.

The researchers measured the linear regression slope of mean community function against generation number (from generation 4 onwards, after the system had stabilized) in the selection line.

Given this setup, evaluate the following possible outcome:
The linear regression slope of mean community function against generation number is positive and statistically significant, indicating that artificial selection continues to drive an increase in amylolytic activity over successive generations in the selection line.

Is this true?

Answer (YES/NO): NO